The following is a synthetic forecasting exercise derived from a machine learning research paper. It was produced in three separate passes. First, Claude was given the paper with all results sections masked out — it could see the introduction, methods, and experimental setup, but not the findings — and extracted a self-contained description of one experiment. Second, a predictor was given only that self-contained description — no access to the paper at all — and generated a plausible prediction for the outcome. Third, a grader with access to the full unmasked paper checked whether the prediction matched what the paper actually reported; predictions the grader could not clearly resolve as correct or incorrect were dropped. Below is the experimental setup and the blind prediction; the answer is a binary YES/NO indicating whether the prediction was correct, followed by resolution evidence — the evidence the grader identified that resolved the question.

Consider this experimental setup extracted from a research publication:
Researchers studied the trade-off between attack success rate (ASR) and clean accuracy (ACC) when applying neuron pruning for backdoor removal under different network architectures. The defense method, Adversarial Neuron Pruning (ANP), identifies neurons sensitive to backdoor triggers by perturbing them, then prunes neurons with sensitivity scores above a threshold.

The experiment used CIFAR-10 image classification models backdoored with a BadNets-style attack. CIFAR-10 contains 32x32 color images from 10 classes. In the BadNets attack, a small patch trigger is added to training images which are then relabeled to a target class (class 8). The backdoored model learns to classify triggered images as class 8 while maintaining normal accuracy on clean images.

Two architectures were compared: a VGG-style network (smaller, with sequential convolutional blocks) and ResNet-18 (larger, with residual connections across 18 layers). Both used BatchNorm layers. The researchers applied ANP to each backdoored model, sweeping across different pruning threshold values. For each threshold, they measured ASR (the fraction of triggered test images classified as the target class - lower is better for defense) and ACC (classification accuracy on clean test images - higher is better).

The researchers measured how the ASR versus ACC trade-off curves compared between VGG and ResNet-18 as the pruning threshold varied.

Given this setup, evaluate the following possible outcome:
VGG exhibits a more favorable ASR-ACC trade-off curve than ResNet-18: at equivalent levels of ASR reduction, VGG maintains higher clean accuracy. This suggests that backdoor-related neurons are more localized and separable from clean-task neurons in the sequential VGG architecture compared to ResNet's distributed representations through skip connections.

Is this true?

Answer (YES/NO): NO